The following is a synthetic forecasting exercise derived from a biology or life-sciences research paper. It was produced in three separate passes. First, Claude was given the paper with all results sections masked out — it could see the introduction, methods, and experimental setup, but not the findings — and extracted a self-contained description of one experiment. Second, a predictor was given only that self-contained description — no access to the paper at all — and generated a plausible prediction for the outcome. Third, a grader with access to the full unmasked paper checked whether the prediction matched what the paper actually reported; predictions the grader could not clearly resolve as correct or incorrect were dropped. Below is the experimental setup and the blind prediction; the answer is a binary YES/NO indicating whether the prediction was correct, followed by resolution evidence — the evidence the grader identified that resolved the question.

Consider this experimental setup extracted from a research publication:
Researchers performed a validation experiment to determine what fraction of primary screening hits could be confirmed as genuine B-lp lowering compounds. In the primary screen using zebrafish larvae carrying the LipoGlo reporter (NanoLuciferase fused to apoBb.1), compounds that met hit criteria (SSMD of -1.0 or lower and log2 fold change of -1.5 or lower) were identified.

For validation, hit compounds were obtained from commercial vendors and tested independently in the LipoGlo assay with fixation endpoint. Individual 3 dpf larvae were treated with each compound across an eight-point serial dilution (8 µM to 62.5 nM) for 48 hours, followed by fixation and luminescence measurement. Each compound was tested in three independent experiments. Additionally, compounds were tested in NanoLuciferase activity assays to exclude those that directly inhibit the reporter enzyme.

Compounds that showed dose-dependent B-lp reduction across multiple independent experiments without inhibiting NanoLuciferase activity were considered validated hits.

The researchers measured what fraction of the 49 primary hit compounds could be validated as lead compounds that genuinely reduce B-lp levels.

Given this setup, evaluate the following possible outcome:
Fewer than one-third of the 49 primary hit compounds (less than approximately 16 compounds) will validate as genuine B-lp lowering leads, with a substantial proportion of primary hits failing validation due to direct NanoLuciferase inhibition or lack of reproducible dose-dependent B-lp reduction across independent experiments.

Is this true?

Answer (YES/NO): NO